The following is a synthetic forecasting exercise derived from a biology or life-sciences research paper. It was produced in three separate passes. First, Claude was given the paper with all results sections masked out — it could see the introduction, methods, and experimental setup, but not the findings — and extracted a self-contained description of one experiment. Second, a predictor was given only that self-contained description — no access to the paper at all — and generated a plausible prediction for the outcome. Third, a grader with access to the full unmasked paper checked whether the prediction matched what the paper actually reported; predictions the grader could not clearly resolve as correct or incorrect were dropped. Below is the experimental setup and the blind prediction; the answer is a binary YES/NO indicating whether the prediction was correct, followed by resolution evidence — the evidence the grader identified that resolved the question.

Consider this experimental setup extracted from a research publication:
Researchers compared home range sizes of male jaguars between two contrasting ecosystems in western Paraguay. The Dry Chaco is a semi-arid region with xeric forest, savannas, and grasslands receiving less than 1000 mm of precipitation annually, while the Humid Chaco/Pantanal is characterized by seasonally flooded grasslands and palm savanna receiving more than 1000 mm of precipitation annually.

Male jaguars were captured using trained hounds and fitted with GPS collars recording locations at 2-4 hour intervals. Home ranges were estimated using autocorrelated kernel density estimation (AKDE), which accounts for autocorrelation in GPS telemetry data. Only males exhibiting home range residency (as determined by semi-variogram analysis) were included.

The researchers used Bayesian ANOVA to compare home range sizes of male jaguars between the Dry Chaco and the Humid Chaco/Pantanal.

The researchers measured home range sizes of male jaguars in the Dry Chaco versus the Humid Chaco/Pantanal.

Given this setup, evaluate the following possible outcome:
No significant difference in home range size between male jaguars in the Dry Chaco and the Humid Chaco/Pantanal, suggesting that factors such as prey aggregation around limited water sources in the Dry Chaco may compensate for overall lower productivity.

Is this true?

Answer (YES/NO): NO